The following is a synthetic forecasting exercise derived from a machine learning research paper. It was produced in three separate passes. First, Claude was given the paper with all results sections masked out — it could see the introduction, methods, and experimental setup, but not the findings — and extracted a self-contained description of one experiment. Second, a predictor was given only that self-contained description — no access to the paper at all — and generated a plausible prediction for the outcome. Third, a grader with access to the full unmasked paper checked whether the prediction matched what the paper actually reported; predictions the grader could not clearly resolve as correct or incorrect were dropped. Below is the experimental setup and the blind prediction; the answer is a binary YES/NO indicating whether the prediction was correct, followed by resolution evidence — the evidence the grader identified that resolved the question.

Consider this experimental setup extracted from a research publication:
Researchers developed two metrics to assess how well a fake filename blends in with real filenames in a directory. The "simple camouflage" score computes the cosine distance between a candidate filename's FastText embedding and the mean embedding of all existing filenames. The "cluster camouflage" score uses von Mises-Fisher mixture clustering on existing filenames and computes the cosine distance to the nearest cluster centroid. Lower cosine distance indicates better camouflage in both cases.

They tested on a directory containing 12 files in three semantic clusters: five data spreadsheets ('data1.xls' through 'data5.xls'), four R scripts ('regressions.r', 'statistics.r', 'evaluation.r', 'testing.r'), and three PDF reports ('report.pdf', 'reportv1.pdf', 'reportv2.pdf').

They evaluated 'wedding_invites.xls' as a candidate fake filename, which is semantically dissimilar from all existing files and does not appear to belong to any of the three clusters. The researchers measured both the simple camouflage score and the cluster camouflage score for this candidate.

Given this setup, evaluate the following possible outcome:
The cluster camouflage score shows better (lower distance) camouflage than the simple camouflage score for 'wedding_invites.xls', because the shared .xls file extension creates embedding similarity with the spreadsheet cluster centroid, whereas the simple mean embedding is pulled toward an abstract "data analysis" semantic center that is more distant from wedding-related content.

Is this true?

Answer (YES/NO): YES